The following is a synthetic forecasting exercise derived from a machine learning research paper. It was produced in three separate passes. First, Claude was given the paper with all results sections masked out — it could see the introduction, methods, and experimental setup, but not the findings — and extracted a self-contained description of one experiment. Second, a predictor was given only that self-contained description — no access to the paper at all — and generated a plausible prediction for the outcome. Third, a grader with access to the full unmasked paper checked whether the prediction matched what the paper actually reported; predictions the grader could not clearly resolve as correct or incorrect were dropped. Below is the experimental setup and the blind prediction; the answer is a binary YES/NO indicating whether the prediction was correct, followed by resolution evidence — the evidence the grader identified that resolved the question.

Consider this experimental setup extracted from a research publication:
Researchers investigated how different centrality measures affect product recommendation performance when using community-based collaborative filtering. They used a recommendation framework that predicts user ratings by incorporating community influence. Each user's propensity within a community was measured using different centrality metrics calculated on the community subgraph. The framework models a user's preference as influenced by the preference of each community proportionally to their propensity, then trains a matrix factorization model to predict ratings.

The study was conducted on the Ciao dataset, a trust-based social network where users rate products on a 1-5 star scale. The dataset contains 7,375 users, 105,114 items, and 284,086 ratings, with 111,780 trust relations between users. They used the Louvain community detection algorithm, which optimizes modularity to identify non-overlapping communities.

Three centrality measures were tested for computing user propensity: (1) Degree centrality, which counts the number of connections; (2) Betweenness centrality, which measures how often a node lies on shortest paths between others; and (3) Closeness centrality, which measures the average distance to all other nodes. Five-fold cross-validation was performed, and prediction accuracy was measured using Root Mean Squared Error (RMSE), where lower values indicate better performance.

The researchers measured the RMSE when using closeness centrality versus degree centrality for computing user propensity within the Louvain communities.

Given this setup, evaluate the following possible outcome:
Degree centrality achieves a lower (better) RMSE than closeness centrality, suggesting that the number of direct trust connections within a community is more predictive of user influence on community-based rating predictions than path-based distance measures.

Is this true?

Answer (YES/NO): NO